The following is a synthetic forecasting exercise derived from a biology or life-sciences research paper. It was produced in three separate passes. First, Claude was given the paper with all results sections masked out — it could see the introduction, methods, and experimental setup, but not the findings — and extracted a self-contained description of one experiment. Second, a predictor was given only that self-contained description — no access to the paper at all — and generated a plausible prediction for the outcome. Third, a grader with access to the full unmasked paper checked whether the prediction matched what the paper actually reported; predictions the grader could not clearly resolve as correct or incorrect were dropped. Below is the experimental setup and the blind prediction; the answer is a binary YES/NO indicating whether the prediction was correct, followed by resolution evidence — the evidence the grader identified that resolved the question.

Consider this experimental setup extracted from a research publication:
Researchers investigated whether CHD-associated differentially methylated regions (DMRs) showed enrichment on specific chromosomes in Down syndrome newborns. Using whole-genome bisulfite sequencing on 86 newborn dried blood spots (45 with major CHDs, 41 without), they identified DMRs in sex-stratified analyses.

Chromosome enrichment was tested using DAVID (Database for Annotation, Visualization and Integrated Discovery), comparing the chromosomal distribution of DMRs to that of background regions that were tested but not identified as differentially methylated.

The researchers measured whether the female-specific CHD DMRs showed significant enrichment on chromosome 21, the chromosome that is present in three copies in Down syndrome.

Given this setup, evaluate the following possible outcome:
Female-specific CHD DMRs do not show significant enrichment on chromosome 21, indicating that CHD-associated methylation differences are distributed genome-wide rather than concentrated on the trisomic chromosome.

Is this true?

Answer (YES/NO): YES